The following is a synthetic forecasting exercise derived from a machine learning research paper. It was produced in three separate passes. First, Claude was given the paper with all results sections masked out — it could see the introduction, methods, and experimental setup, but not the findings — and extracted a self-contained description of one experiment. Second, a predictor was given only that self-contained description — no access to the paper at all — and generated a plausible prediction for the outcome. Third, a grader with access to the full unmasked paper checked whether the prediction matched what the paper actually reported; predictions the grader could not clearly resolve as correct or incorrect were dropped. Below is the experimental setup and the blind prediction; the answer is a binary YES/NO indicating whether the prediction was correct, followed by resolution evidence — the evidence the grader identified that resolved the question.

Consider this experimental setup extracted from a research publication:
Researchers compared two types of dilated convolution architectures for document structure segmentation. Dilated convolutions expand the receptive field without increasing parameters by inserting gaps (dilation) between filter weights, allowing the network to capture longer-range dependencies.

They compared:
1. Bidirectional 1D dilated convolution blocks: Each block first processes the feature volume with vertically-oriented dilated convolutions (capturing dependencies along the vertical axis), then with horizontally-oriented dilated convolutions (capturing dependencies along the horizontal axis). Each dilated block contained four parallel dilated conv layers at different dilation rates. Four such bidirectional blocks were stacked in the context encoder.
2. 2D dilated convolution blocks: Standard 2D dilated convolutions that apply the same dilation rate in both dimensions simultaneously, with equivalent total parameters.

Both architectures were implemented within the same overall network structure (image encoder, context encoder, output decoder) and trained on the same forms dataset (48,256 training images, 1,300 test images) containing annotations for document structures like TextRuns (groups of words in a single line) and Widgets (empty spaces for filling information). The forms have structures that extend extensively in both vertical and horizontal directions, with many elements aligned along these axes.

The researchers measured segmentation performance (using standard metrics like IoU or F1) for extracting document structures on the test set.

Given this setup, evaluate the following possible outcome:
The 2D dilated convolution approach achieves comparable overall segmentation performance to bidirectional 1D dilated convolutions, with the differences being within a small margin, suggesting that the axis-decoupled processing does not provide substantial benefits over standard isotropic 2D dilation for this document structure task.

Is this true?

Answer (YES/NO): NO